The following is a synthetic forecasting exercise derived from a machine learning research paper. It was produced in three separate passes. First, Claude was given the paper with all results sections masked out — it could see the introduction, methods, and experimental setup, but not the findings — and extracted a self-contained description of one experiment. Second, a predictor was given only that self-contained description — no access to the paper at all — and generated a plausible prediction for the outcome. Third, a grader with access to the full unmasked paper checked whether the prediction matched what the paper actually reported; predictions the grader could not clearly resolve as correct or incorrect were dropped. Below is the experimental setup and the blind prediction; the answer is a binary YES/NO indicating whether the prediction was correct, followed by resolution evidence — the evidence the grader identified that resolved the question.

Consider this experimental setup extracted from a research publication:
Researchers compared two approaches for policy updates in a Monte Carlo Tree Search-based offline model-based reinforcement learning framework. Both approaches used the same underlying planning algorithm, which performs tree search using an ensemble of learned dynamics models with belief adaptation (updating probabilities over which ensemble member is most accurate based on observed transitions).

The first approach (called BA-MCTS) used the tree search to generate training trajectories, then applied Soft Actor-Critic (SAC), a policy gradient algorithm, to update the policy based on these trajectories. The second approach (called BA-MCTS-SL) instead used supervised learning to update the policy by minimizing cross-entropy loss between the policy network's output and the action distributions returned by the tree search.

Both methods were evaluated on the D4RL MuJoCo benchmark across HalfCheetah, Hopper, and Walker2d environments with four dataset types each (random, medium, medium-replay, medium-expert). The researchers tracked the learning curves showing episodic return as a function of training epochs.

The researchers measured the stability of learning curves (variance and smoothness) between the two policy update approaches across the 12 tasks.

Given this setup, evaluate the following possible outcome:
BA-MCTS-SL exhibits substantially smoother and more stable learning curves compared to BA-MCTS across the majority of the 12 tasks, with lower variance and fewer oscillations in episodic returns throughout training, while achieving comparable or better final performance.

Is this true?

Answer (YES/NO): YES